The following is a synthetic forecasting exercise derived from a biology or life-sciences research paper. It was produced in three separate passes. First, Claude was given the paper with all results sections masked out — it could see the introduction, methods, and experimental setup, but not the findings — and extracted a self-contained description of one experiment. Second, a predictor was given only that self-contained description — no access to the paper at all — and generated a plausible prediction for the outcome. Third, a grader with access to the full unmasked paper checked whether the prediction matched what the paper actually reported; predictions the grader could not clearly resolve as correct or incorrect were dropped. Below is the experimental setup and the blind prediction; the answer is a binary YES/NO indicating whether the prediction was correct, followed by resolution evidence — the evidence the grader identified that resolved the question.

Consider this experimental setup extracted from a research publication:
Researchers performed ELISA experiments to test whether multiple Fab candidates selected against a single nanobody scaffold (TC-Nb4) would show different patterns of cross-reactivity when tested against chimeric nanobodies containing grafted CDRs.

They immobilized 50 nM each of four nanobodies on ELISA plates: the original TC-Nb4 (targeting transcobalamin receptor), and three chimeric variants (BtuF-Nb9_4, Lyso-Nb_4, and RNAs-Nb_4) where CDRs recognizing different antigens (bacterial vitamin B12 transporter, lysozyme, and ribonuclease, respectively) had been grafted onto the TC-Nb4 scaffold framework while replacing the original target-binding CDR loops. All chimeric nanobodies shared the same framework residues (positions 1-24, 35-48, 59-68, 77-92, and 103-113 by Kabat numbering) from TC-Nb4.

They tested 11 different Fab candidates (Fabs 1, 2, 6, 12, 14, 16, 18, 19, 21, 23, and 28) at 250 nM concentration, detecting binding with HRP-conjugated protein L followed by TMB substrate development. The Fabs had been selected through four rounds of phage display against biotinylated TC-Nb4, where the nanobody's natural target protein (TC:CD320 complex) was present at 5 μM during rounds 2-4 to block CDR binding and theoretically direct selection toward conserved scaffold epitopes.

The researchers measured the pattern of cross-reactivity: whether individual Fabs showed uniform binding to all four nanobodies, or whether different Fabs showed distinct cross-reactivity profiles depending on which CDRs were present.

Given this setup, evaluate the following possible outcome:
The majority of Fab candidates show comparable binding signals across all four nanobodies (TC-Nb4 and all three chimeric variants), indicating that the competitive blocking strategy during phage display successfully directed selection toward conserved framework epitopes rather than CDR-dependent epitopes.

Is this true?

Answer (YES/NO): NO